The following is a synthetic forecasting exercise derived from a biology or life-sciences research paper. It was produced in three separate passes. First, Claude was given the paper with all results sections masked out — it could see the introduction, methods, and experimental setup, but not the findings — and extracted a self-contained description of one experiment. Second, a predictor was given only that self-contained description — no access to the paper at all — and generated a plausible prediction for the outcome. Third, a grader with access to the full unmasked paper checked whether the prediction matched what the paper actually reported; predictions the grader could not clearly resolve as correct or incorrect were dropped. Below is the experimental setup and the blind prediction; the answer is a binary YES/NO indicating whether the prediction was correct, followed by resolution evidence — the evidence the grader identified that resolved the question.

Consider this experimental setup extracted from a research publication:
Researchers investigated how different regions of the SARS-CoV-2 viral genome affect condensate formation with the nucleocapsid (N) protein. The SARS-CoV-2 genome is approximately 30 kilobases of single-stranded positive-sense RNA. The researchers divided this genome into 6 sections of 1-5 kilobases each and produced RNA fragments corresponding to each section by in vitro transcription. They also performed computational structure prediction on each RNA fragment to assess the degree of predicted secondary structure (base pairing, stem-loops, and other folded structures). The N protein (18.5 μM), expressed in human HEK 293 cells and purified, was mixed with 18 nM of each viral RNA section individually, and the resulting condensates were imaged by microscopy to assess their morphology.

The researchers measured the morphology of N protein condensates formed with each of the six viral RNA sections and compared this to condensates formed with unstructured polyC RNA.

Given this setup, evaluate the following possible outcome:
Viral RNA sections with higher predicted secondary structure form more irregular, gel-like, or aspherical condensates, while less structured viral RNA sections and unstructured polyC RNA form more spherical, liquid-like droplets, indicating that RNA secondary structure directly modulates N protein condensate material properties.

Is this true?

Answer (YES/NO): NO